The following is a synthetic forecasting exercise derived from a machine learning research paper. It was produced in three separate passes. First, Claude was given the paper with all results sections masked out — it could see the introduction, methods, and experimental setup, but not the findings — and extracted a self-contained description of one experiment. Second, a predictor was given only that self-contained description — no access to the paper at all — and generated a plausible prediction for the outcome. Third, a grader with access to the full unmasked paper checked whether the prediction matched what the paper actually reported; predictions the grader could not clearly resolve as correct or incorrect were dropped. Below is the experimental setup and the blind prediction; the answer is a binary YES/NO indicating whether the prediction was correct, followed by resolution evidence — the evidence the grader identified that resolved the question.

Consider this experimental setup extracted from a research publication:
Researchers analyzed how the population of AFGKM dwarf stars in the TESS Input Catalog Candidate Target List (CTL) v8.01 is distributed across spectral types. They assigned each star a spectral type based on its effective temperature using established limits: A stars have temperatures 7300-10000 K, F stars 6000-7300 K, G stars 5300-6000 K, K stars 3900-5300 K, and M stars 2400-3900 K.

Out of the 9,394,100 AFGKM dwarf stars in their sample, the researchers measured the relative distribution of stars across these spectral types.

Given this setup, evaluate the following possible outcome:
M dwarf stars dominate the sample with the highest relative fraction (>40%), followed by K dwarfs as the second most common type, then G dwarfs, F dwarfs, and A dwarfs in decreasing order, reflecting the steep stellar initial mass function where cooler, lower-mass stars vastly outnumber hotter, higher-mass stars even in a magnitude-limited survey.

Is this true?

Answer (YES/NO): NO